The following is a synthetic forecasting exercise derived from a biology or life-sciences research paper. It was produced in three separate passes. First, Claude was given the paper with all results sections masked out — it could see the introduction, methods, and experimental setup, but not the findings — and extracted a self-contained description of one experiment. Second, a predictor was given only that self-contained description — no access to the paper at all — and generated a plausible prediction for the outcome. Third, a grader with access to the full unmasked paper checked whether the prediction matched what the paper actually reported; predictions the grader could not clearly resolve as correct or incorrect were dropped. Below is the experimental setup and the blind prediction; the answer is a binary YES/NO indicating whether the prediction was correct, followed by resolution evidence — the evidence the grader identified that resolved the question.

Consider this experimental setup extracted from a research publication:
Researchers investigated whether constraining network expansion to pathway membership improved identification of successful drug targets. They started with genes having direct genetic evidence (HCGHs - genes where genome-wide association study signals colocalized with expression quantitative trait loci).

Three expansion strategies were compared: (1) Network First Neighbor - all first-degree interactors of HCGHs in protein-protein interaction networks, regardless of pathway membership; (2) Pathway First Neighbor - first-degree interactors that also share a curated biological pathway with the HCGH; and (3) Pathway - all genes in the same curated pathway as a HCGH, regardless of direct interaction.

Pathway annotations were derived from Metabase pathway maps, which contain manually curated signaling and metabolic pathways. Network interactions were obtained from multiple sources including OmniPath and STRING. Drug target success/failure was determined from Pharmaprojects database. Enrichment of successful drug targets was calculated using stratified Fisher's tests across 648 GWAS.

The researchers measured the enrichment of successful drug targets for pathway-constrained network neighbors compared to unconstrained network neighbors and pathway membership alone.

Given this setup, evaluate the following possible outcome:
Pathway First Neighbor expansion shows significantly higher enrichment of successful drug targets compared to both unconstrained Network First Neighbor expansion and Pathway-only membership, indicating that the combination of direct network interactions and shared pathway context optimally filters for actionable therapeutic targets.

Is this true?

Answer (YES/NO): NO